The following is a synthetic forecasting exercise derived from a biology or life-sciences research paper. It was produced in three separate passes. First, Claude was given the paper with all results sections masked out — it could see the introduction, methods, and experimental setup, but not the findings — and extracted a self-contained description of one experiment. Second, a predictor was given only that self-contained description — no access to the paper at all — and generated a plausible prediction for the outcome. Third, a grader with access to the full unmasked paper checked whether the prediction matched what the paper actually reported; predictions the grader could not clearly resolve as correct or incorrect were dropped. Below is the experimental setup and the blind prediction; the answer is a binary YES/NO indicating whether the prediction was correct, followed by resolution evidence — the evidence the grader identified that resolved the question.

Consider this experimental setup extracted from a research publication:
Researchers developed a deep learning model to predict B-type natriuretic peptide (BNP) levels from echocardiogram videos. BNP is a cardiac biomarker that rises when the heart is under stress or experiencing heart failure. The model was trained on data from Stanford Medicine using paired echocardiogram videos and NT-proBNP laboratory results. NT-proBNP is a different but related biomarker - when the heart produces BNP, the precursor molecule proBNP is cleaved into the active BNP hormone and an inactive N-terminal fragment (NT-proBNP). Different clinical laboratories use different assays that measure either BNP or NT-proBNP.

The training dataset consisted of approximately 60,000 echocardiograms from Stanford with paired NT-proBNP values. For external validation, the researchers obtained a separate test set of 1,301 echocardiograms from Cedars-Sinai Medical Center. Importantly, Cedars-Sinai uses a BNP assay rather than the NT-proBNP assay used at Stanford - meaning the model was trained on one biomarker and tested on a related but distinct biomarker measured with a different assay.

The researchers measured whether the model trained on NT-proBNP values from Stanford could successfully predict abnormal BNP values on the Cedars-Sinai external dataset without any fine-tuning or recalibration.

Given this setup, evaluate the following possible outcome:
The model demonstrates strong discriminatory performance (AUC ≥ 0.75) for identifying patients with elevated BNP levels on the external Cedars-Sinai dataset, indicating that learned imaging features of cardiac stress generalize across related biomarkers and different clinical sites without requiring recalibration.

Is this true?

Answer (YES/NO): YES